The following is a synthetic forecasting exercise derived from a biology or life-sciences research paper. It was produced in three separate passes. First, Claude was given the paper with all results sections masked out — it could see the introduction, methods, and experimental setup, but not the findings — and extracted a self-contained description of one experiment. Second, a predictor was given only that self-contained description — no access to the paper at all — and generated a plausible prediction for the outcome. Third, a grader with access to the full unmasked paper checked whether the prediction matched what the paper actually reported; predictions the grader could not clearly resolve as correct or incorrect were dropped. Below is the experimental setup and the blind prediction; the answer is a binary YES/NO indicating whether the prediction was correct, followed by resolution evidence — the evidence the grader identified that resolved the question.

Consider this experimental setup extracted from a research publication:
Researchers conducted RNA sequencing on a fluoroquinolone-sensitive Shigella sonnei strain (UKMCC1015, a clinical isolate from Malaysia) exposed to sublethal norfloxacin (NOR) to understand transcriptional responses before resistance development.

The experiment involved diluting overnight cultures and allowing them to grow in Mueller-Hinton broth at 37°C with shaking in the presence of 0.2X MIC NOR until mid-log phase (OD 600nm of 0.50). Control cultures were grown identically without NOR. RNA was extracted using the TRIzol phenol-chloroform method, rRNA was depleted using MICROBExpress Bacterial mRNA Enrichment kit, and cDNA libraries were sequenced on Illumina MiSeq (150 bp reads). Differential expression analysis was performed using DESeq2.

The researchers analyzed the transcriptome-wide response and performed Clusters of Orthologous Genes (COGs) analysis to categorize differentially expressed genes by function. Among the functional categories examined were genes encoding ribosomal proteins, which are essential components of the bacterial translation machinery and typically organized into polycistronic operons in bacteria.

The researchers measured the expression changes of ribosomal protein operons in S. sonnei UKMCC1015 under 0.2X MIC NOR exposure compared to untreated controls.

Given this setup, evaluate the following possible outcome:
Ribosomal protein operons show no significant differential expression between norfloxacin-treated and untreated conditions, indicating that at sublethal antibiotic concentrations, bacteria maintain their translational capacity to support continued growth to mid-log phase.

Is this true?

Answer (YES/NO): NO